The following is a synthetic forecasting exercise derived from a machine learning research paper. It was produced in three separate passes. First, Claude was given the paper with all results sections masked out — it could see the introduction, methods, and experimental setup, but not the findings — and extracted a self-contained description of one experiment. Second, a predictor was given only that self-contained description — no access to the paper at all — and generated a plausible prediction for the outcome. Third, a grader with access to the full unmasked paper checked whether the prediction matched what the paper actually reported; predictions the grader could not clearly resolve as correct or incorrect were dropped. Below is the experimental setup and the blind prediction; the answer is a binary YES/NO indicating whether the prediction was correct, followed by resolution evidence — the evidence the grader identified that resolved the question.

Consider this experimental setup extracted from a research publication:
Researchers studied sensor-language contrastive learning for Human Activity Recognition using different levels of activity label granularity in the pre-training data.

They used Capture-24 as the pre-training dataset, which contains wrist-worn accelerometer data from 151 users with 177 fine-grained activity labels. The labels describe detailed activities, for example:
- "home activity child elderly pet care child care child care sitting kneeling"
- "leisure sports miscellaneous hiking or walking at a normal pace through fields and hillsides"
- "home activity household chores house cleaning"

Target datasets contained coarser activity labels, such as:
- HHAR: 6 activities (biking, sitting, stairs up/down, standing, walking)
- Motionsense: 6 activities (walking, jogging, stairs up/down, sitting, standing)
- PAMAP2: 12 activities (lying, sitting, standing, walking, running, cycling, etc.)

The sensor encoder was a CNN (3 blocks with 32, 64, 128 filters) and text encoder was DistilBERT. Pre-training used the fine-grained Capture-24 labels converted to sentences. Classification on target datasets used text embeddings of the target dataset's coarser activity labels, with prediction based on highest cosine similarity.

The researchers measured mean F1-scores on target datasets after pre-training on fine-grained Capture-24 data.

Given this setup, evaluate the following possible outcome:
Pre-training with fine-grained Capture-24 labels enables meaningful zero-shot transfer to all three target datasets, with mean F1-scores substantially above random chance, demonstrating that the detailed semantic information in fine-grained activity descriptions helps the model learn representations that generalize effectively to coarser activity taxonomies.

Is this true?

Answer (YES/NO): NO